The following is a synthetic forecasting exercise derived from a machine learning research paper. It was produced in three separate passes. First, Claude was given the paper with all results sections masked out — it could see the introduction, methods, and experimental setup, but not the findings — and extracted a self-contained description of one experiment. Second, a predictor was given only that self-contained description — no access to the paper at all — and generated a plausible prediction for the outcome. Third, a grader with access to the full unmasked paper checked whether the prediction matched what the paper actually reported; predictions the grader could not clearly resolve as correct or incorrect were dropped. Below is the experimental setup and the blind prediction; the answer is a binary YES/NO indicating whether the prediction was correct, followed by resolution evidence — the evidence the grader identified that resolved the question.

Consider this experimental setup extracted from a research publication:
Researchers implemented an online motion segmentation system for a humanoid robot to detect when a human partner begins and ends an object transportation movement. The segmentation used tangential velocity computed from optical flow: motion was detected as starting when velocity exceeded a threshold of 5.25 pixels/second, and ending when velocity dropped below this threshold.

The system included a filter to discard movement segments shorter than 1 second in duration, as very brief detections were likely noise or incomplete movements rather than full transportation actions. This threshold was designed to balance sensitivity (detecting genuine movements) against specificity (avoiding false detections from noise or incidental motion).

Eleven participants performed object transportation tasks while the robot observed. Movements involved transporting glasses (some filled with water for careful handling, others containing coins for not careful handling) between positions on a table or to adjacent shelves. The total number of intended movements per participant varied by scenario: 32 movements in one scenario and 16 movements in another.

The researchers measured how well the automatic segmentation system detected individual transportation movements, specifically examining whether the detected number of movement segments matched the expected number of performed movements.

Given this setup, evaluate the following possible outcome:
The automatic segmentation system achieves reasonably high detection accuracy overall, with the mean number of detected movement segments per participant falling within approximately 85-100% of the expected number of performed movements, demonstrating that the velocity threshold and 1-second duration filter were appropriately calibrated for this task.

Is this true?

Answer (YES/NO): NO